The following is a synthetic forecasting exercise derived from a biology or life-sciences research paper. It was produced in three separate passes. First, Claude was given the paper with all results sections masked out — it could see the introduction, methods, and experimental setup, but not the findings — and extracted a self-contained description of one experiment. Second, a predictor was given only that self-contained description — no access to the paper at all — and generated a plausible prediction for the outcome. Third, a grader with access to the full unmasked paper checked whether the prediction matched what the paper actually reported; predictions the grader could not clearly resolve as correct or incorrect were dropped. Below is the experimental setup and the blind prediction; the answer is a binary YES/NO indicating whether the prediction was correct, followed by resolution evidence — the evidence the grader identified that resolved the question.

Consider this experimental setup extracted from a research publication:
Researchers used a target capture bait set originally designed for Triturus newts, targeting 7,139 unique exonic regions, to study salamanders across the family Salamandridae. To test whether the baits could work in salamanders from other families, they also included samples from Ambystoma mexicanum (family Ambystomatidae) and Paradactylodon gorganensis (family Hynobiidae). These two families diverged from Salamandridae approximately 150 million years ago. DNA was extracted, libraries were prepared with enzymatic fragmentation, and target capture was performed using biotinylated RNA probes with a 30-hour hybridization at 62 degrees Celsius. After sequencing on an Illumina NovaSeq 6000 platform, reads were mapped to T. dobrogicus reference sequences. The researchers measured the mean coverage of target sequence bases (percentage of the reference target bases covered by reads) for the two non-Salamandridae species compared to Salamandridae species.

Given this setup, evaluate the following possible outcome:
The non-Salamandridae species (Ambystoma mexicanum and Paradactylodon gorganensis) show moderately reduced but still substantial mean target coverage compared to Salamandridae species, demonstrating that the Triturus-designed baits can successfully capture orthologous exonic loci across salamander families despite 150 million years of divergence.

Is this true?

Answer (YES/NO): NO